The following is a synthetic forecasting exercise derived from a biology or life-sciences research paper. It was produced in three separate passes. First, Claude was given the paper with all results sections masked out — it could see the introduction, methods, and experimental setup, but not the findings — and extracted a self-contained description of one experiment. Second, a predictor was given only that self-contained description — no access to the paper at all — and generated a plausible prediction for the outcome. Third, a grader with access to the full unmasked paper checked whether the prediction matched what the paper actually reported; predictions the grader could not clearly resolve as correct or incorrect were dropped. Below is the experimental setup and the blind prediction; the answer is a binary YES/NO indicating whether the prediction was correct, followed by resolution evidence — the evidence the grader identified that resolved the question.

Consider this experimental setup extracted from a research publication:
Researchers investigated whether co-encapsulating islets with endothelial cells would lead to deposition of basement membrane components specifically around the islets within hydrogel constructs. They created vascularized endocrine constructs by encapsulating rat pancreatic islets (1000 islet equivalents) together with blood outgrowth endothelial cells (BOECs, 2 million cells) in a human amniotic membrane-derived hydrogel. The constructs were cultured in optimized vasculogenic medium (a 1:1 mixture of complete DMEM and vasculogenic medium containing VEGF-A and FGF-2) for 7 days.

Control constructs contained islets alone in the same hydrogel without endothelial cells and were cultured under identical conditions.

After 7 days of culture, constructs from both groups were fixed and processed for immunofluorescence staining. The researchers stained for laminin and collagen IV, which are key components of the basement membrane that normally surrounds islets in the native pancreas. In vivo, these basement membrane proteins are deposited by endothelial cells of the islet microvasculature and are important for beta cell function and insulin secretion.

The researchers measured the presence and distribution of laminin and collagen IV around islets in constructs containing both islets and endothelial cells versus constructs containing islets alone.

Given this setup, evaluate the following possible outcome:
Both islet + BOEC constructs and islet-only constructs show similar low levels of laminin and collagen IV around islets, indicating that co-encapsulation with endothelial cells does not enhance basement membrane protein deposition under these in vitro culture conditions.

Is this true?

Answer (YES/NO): NO